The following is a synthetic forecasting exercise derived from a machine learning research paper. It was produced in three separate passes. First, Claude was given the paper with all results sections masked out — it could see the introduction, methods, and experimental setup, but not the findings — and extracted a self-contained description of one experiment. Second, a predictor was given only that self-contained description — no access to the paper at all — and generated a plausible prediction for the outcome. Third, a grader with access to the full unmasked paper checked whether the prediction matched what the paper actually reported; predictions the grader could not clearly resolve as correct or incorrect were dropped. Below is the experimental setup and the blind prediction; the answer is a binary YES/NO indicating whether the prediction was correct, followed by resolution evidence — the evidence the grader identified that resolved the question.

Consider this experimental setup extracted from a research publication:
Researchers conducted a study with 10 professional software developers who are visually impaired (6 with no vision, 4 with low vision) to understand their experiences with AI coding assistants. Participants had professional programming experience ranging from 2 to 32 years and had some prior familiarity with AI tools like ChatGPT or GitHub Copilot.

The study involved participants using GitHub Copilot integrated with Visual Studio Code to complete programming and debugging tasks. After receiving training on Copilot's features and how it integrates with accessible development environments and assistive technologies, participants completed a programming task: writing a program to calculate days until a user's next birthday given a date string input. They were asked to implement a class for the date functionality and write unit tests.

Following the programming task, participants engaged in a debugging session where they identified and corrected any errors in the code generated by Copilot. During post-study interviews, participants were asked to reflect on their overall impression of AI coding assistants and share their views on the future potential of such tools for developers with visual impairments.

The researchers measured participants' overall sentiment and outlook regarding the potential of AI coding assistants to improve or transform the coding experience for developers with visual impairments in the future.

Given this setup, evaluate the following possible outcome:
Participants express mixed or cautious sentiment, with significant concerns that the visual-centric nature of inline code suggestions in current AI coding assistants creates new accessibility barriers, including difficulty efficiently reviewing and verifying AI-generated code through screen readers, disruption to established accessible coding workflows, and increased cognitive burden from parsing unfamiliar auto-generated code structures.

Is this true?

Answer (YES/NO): NO